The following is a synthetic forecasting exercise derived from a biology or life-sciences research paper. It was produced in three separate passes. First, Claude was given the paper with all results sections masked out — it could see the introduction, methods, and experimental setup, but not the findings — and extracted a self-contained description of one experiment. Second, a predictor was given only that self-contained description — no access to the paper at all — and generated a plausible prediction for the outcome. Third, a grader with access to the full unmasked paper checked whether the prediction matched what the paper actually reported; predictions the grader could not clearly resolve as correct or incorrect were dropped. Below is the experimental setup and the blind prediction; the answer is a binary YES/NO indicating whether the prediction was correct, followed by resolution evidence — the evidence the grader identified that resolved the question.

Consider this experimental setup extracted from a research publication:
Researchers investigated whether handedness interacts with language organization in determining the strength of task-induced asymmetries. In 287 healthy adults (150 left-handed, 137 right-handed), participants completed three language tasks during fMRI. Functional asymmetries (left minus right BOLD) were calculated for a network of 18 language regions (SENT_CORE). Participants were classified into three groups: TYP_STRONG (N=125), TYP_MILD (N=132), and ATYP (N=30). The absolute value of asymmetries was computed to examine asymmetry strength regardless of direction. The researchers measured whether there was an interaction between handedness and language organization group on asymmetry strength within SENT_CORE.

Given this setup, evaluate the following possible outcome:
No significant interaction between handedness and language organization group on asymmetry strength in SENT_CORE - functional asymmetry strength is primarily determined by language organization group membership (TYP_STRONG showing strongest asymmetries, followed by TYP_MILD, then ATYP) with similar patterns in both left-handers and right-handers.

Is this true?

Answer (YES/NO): NO